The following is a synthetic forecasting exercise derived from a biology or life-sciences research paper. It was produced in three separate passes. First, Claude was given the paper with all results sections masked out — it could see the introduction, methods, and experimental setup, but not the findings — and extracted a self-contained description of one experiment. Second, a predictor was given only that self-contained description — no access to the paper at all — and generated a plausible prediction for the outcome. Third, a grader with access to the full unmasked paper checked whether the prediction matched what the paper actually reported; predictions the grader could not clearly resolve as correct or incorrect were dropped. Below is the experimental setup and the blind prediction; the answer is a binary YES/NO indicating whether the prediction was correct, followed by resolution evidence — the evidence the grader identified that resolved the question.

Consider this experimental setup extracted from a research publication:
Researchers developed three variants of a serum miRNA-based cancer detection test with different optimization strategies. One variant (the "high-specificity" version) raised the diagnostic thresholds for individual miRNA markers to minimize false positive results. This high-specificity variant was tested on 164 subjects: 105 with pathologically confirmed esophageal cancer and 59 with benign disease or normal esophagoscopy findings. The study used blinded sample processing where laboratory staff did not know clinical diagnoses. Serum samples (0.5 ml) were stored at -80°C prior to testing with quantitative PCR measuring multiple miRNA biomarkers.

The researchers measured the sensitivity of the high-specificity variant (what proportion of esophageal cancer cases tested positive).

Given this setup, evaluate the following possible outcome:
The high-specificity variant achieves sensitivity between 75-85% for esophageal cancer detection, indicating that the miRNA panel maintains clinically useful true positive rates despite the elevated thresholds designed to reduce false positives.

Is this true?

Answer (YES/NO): YES